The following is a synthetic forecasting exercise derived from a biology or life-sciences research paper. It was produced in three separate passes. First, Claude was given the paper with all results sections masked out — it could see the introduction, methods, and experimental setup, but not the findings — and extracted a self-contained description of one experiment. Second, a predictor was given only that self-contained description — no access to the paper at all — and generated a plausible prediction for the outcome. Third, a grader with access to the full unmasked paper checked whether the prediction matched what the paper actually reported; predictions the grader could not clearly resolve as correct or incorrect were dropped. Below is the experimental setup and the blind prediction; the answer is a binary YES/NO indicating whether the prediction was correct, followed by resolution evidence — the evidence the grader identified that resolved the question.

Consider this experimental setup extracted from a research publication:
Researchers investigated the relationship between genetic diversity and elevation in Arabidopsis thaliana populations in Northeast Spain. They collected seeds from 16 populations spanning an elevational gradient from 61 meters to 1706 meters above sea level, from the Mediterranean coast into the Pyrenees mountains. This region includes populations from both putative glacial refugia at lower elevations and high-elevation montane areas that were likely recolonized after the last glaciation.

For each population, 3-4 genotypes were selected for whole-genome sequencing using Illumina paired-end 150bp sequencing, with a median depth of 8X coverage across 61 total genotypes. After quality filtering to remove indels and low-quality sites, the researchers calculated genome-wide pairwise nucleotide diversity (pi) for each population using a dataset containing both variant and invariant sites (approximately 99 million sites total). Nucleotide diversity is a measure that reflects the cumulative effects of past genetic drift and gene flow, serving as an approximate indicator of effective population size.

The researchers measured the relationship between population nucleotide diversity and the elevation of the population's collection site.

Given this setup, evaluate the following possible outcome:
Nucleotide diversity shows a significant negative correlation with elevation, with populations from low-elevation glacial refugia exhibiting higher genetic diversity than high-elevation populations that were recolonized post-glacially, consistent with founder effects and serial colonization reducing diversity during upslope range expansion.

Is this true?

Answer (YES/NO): YES